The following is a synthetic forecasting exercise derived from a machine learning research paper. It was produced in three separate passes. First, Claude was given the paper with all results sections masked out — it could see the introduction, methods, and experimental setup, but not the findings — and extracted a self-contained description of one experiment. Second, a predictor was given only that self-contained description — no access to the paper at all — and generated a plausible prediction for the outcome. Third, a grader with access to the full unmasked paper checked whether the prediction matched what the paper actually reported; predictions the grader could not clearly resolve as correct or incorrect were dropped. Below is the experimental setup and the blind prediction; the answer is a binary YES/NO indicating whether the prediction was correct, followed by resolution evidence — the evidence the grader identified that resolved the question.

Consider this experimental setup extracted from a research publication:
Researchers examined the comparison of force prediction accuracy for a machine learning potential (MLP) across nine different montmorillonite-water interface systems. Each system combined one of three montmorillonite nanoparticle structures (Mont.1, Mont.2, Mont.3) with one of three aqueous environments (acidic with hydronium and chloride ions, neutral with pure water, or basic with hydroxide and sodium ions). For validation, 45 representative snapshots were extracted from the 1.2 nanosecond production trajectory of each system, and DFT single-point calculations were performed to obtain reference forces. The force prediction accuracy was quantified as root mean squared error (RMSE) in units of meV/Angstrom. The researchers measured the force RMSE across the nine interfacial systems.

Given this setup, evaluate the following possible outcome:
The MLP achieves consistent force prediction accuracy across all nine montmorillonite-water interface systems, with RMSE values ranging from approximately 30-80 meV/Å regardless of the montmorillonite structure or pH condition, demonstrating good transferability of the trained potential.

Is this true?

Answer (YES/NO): NO